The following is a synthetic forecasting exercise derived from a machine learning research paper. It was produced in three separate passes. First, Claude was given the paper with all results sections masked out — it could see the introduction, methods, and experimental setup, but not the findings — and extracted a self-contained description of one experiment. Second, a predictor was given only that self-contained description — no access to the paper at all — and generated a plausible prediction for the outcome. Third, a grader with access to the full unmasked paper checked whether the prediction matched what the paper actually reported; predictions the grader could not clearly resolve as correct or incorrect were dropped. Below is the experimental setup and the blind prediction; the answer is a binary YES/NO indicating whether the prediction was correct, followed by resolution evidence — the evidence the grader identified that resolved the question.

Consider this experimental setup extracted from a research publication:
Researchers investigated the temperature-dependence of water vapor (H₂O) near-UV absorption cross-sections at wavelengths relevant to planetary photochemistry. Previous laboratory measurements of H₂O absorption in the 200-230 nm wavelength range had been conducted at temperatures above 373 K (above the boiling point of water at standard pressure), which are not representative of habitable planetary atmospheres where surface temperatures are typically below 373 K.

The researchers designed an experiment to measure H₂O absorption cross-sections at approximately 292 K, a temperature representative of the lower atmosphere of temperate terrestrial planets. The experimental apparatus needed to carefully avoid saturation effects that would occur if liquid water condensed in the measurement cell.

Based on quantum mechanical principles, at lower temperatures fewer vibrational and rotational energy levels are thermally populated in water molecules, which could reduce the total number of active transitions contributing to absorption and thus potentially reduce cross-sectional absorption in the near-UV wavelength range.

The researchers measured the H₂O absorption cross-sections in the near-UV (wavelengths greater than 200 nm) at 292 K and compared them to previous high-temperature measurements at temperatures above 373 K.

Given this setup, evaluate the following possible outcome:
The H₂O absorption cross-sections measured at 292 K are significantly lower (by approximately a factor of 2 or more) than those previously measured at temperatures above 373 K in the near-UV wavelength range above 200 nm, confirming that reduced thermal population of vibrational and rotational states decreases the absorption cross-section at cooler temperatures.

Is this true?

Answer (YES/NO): NO